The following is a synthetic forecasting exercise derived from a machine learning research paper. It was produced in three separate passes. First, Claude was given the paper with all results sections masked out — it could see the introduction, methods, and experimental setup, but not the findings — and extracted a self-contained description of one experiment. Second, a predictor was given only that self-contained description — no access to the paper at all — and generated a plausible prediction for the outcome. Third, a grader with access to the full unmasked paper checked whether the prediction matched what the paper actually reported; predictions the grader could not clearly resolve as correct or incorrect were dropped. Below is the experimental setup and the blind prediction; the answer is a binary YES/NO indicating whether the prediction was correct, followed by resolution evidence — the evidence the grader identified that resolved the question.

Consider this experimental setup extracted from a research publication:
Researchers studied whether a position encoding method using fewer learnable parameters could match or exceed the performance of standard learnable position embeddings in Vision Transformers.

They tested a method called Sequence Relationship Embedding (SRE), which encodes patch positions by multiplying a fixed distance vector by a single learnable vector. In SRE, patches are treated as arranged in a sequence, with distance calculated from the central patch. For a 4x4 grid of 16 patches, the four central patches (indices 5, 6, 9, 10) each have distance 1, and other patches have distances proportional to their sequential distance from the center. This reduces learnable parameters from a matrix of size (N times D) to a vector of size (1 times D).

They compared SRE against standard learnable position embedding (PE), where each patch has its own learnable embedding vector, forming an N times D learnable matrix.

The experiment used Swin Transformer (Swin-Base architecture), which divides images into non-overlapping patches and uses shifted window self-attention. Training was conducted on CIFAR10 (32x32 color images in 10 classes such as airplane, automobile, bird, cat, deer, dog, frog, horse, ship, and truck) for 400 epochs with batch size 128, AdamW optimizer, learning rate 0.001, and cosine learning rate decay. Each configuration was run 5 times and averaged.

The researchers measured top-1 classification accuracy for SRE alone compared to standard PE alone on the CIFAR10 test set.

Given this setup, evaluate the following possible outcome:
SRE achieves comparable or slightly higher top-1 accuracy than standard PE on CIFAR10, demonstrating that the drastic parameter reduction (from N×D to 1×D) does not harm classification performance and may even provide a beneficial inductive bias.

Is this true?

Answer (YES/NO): NO